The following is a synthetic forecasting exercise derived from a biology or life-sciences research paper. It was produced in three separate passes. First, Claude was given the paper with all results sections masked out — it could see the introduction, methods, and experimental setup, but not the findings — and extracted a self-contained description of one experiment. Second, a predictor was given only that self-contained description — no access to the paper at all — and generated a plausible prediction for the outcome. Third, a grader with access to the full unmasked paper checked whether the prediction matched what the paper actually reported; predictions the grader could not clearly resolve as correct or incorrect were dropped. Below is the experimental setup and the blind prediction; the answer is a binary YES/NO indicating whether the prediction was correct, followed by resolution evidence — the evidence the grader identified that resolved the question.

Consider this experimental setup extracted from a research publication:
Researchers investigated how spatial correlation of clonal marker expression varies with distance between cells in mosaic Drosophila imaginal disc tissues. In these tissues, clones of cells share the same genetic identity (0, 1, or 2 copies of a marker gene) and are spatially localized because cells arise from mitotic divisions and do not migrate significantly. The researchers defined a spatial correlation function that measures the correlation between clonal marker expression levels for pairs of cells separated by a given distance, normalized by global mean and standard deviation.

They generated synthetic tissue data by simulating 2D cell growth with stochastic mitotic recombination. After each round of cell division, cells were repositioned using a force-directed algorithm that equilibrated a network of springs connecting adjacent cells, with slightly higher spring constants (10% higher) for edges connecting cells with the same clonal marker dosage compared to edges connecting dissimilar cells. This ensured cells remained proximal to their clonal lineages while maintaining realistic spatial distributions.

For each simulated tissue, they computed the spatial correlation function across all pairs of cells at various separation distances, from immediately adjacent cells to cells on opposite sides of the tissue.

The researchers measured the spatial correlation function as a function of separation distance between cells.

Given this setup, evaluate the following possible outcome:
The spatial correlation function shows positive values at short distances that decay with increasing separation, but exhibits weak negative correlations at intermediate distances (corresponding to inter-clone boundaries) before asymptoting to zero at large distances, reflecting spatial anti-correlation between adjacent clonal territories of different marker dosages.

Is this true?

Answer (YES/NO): NO